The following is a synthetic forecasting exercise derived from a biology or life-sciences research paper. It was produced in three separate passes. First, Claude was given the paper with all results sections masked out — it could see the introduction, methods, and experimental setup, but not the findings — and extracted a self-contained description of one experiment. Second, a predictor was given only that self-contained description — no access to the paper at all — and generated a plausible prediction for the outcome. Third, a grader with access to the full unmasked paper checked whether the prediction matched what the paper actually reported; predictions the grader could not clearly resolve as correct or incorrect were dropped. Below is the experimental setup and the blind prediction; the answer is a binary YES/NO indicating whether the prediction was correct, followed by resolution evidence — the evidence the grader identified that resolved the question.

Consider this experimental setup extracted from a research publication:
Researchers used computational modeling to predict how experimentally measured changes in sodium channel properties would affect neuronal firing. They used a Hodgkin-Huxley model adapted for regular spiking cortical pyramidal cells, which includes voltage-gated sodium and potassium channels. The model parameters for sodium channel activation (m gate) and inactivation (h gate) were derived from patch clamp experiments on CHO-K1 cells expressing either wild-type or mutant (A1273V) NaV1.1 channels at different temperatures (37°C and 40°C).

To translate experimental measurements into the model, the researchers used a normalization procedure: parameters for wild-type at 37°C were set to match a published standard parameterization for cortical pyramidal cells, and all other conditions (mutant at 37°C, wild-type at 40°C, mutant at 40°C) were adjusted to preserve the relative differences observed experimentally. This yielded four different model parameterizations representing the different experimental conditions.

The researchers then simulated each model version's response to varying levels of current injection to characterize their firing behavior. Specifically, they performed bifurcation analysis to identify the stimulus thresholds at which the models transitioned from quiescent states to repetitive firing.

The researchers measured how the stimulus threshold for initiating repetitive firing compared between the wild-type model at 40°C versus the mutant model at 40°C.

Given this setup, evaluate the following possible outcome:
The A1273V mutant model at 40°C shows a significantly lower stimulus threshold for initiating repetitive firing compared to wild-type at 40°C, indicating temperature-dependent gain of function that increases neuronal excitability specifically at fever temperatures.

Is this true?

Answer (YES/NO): NO